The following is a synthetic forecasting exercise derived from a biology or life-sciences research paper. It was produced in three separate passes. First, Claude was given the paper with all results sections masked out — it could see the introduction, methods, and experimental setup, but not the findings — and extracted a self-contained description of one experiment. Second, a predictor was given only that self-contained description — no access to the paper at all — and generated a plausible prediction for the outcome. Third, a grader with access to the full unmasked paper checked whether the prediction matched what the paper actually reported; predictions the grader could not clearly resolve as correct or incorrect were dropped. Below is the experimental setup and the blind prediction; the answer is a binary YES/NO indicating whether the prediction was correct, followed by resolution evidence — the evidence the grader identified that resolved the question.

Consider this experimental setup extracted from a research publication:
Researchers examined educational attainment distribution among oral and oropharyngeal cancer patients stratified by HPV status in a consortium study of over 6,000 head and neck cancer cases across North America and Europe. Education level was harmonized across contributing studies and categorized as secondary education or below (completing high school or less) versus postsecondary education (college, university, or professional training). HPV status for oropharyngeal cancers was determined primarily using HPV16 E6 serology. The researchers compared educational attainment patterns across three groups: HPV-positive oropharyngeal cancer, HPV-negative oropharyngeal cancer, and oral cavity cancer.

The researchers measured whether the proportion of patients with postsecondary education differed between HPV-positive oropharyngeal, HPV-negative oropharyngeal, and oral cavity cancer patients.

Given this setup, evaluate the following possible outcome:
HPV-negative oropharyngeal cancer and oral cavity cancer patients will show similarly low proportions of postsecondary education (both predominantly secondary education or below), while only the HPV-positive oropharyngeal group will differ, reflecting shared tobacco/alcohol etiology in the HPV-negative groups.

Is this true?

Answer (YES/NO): NO